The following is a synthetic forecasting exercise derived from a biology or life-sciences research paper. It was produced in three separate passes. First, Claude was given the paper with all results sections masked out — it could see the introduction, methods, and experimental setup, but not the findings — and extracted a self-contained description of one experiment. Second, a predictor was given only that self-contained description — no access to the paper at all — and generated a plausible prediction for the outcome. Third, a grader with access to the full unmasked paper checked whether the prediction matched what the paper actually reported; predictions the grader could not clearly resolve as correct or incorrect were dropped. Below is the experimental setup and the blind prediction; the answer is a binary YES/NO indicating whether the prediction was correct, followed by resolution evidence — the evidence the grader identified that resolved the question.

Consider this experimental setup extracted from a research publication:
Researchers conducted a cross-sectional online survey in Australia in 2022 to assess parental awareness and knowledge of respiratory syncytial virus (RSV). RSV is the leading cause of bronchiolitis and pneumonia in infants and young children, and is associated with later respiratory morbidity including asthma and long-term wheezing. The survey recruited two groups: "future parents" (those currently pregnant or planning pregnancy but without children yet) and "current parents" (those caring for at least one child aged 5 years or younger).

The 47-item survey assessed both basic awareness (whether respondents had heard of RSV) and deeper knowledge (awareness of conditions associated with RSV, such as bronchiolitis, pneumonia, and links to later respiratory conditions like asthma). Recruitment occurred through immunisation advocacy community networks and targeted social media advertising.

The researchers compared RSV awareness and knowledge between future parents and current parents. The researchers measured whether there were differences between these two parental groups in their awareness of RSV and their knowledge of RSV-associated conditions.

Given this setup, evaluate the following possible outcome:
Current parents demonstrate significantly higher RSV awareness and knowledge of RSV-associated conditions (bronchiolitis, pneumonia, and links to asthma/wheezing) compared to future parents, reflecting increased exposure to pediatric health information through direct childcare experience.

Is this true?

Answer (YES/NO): NO